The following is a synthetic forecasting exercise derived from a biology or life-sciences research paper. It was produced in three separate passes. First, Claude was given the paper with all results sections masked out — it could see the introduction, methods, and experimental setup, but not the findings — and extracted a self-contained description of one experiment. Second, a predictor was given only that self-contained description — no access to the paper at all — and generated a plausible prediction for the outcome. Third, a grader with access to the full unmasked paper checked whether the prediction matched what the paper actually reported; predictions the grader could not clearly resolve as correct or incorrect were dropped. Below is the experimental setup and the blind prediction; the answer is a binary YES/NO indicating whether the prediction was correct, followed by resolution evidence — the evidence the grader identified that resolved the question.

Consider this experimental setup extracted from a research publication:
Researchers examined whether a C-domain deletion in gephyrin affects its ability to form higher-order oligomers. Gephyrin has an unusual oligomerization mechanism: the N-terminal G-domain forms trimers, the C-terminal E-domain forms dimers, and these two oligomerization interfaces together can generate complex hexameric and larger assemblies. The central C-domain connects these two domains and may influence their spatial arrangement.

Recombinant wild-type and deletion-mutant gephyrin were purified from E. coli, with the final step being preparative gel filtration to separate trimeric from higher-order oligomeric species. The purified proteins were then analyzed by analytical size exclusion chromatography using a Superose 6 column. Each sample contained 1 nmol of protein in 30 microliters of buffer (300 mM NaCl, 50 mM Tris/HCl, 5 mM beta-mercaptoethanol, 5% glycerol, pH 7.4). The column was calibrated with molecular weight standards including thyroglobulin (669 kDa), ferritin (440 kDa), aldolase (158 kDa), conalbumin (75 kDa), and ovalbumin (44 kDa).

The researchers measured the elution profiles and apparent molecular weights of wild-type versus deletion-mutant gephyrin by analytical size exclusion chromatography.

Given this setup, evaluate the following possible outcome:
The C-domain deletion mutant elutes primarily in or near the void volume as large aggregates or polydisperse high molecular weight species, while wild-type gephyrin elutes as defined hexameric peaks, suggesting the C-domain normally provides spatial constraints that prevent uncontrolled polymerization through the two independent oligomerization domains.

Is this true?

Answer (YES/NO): NO